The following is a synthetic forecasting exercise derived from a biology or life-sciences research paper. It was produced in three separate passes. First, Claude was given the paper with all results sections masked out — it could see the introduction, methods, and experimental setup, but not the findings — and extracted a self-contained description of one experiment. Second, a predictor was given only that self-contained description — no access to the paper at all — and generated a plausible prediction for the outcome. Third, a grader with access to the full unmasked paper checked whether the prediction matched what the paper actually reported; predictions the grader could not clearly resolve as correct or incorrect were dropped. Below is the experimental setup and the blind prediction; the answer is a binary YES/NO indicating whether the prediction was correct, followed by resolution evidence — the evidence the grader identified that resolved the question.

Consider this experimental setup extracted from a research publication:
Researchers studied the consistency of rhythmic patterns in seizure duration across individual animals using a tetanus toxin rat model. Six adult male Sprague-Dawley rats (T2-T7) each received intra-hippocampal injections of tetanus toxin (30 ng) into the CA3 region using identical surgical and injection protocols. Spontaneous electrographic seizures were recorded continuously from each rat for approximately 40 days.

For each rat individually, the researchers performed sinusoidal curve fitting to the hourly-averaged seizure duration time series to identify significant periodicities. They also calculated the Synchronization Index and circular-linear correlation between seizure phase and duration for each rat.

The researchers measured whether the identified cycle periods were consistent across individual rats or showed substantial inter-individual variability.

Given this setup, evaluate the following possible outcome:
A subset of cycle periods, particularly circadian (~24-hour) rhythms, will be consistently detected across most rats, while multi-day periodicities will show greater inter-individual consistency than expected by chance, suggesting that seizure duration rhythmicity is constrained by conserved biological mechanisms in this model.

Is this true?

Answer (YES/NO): NO